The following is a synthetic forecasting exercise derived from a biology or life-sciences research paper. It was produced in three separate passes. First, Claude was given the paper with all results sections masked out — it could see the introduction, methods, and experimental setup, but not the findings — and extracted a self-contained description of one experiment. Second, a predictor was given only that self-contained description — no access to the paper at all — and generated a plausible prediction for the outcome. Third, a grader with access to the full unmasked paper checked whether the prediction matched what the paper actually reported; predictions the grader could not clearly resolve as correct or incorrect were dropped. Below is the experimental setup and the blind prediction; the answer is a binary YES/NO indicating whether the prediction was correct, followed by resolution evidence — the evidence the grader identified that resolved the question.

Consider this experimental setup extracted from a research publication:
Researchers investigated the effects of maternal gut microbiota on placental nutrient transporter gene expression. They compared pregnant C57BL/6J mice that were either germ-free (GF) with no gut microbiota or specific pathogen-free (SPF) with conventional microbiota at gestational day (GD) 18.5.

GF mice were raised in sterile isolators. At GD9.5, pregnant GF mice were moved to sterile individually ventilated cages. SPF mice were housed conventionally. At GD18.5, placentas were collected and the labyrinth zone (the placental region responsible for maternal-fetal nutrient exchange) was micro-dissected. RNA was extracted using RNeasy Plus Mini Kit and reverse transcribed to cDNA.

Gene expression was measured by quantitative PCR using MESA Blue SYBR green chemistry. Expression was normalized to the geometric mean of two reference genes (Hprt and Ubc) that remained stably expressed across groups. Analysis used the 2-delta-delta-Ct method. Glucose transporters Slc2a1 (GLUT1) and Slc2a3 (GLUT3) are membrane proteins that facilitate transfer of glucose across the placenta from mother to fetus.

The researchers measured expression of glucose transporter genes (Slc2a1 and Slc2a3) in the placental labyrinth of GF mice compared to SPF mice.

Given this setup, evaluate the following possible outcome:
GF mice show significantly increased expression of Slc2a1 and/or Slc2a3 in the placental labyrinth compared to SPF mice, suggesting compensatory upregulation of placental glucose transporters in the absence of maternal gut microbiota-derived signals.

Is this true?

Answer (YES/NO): NO